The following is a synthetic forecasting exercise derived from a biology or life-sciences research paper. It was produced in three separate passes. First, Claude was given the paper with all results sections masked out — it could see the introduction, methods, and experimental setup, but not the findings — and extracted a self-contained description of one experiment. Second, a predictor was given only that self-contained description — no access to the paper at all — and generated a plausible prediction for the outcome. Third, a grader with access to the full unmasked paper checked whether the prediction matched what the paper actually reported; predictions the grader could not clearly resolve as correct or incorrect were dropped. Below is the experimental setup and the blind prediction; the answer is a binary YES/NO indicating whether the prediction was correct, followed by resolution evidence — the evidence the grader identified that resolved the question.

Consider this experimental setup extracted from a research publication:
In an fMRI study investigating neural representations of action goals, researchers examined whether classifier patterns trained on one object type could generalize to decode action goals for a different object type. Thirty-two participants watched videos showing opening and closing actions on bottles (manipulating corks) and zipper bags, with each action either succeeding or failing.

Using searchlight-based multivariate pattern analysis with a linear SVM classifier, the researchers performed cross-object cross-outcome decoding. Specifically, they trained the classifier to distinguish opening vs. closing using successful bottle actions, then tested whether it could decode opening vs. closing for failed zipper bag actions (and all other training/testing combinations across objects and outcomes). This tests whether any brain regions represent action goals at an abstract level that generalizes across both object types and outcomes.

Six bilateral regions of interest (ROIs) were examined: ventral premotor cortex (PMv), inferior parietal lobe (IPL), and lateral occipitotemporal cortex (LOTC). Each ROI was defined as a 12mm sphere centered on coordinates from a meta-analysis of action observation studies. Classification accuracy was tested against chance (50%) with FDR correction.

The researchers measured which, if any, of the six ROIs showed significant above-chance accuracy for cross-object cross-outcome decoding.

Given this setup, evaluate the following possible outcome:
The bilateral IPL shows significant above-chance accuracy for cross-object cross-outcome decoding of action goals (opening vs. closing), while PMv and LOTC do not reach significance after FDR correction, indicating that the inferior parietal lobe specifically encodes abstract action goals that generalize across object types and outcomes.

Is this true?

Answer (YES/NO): NO